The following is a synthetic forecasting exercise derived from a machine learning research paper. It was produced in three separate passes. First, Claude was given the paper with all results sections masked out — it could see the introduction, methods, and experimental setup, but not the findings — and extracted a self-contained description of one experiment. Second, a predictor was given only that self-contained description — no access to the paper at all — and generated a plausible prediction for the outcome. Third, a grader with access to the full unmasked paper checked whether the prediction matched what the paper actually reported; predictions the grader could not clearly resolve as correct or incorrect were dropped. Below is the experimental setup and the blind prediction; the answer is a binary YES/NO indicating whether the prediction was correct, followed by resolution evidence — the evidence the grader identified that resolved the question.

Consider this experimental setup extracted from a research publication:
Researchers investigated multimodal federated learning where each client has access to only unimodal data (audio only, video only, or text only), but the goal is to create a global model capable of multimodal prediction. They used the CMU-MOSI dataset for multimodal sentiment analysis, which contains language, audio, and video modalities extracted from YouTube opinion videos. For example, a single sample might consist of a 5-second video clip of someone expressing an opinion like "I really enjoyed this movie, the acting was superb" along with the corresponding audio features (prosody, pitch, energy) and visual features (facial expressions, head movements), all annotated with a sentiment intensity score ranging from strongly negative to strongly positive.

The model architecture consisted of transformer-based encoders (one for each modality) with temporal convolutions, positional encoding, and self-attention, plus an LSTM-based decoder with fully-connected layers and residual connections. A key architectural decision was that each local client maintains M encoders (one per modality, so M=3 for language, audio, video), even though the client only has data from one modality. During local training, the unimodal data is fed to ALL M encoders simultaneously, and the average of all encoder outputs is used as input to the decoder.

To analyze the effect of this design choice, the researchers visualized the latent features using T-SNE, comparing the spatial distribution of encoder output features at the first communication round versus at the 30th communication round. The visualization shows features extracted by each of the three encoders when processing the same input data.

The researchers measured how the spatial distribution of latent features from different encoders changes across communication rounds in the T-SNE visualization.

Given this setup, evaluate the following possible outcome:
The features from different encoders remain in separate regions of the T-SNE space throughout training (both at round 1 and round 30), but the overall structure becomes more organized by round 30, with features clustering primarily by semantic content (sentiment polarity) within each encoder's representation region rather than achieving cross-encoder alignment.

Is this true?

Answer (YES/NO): NO